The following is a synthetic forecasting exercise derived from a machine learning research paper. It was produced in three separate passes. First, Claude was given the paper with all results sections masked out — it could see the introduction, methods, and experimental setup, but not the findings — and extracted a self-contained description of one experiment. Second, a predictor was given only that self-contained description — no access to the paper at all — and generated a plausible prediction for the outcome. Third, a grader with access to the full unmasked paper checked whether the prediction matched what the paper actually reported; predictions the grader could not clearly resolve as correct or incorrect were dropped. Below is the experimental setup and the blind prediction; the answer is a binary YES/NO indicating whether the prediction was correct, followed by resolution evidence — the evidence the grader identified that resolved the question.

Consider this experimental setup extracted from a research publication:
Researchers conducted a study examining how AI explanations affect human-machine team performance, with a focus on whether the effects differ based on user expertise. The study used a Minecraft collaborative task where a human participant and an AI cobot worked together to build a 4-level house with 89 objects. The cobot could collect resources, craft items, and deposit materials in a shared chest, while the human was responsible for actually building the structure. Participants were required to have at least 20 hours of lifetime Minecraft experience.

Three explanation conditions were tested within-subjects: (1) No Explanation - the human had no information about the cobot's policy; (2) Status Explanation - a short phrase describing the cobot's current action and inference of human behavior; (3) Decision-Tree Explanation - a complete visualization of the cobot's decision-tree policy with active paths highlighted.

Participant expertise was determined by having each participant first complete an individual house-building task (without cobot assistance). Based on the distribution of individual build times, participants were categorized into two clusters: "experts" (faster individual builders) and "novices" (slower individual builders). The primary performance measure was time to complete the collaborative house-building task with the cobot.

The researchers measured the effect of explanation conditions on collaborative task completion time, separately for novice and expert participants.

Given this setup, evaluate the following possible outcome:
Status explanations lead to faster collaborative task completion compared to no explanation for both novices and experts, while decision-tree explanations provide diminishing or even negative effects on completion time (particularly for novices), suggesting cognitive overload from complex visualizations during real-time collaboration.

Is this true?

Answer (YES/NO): NO